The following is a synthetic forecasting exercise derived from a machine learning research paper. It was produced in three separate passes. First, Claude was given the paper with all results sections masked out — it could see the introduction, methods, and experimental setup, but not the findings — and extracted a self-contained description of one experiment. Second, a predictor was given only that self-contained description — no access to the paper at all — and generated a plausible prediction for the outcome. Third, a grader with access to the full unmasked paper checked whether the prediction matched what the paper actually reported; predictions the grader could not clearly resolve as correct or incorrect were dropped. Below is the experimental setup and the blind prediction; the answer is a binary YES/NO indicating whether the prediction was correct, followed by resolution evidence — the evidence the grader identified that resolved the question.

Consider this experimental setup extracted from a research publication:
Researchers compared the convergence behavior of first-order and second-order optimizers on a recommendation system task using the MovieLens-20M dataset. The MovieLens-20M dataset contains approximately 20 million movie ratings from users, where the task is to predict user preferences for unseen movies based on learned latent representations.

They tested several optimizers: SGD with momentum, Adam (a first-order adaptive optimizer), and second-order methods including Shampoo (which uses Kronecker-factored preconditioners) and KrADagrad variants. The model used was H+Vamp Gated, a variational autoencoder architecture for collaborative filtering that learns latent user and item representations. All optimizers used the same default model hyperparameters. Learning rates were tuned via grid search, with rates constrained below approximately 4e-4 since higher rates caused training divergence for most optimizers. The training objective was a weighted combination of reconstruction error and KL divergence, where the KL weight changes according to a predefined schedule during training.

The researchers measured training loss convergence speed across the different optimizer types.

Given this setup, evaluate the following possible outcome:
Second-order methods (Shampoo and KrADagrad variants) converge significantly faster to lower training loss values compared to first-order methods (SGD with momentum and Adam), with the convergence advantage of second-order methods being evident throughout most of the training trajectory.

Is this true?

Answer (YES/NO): NO